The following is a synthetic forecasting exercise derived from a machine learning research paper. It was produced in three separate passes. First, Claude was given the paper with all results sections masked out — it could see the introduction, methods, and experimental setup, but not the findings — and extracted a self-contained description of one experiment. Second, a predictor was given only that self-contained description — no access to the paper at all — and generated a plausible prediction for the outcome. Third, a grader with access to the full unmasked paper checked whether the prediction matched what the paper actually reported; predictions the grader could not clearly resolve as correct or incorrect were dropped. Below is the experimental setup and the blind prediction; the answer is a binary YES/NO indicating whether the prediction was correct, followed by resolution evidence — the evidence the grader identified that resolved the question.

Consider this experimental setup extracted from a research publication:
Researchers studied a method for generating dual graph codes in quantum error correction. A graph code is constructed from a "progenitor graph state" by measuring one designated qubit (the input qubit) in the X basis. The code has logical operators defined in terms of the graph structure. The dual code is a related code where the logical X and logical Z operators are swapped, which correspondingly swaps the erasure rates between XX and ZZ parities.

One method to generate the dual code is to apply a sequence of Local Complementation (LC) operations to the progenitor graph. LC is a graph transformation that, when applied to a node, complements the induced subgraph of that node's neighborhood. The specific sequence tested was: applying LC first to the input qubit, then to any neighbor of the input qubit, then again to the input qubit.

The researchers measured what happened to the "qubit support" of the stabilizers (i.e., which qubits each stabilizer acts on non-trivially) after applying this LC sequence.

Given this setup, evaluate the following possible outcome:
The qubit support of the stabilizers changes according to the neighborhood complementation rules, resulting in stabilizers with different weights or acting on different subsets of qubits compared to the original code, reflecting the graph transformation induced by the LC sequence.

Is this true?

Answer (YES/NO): NO